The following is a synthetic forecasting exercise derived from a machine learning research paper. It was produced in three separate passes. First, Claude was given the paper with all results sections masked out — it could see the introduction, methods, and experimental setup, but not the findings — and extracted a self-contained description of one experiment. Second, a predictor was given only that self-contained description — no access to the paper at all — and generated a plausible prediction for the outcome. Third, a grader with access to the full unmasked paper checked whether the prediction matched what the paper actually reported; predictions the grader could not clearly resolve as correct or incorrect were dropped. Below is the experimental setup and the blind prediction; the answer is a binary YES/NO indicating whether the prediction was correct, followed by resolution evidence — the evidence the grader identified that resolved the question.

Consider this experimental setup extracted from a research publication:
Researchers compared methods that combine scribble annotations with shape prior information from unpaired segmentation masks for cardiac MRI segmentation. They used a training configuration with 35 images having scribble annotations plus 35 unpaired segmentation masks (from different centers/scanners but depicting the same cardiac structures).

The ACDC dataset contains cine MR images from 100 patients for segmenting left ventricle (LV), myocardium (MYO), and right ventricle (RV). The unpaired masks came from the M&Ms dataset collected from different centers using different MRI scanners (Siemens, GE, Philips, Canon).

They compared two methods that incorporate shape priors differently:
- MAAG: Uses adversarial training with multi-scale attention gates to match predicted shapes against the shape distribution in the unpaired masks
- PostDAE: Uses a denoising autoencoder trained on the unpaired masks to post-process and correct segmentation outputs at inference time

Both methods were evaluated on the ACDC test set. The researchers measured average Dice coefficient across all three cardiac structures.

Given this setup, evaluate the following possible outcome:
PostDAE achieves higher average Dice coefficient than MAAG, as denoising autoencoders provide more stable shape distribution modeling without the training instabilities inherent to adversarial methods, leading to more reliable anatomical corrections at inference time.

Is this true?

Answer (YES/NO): NO